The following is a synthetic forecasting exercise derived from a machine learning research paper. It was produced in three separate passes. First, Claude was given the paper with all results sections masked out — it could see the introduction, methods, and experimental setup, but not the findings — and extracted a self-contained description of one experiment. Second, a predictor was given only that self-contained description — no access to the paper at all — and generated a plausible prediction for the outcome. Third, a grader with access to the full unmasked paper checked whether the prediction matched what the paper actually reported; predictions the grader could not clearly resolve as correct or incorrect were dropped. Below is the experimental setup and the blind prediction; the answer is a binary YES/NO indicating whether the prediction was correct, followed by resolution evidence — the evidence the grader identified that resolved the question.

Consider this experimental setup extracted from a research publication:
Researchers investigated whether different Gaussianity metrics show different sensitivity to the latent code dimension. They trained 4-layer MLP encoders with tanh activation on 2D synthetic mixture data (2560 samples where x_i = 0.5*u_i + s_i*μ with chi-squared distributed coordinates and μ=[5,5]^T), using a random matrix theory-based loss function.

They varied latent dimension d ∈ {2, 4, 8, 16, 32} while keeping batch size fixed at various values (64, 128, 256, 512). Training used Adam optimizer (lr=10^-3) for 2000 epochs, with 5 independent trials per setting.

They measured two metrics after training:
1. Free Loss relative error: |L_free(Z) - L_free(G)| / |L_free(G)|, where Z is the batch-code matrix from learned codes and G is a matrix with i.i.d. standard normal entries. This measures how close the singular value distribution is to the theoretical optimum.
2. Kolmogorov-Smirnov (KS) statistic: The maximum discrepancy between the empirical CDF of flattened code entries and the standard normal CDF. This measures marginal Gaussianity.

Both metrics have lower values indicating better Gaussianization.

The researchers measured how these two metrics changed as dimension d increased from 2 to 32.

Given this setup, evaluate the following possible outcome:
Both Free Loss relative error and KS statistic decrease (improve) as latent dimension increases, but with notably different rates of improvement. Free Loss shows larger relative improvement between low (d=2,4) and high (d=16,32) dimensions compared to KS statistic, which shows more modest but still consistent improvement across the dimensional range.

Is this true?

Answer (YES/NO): NO